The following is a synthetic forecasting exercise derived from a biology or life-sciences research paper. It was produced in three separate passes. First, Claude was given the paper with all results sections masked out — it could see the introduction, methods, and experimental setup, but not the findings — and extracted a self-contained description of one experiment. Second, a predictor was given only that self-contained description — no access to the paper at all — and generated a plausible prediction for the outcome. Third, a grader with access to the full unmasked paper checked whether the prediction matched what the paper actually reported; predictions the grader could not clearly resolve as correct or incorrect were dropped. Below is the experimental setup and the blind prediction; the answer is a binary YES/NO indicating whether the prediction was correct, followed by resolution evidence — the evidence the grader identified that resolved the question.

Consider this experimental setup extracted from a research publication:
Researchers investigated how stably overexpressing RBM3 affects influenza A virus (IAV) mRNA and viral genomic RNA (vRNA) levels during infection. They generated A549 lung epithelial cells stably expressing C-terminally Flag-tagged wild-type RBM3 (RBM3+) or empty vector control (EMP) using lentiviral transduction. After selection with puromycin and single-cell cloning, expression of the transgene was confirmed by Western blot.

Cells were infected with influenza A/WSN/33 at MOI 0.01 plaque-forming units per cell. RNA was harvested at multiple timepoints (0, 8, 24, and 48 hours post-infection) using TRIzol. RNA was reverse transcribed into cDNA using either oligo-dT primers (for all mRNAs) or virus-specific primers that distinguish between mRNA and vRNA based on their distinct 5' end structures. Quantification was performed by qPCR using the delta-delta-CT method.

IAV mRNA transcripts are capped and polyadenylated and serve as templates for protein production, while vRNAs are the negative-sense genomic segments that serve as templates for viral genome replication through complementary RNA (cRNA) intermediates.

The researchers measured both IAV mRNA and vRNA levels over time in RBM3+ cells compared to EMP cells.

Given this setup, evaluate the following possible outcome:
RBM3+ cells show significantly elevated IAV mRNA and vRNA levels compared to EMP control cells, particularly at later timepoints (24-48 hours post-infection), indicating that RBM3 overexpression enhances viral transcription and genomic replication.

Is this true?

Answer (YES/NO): YES